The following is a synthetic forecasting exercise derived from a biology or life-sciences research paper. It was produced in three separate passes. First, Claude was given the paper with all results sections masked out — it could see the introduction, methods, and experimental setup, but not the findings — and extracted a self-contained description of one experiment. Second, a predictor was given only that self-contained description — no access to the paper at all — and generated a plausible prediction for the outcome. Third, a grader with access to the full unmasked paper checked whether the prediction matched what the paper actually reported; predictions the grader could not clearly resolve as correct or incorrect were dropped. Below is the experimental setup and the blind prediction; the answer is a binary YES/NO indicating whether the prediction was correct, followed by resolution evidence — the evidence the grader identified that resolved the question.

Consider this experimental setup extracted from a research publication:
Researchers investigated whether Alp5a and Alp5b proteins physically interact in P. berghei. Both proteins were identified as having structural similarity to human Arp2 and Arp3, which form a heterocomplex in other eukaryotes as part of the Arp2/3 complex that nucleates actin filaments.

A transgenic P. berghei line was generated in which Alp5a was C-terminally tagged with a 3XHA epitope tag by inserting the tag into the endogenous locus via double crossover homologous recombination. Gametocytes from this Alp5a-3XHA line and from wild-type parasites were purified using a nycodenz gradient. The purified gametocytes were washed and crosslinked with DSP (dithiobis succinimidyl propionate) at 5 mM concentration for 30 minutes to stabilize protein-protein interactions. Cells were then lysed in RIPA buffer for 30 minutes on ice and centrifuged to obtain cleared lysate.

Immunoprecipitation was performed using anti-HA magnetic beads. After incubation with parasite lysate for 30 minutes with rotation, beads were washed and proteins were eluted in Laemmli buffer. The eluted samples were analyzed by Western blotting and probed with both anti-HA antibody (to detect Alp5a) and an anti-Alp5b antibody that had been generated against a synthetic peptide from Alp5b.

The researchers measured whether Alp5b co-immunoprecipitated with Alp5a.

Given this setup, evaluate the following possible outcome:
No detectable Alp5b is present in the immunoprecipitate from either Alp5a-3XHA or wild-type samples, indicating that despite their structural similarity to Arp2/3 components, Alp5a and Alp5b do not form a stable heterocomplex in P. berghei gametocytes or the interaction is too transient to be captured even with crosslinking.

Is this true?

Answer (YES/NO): NO